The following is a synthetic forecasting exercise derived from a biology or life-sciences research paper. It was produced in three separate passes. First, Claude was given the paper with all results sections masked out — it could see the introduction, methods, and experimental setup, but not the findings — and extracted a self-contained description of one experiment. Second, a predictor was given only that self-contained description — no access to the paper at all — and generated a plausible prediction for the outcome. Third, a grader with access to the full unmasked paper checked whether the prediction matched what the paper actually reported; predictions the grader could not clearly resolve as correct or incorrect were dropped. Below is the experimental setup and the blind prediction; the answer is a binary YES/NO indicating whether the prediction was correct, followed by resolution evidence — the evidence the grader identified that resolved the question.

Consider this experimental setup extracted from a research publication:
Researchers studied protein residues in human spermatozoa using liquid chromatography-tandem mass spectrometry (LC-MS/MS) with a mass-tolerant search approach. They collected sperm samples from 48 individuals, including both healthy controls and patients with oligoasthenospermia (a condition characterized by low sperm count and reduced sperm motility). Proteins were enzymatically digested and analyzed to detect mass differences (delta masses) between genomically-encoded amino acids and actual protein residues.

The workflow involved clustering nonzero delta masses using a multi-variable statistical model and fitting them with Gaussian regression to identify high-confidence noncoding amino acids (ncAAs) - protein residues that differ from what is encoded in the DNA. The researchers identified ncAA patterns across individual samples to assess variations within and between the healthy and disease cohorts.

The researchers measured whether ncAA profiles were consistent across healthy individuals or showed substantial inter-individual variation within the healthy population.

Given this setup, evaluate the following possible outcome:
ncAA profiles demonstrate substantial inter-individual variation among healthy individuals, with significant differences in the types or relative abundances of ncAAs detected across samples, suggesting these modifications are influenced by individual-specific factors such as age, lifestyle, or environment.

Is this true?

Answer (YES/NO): YES